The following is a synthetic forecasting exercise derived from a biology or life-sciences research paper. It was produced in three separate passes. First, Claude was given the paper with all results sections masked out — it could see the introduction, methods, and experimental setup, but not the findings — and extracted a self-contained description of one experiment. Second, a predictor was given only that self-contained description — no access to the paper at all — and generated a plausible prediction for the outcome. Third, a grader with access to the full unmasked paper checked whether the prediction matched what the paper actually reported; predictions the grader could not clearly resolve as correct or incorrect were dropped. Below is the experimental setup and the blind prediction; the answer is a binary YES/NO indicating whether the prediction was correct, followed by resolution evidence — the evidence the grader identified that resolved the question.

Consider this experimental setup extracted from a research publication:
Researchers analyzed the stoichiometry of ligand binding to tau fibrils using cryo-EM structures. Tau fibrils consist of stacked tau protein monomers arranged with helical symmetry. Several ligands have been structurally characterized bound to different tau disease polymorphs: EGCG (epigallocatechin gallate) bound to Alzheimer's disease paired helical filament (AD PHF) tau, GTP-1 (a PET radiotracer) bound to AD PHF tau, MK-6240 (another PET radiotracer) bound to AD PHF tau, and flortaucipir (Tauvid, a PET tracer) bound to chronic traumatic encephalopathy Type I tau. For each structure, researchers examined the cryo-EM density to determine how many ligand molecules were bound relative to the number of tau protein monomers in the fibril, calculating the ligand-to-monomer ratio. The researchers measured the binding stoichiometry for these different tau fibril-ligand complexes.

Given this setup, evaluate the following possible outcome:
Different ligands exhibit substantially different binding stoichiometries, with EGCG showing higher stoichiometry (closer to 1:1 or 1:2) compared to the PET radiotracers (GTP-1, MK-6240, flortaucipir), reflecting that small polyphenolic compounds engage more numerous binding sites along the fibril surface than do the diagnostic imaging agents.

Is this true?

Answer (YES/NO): NO